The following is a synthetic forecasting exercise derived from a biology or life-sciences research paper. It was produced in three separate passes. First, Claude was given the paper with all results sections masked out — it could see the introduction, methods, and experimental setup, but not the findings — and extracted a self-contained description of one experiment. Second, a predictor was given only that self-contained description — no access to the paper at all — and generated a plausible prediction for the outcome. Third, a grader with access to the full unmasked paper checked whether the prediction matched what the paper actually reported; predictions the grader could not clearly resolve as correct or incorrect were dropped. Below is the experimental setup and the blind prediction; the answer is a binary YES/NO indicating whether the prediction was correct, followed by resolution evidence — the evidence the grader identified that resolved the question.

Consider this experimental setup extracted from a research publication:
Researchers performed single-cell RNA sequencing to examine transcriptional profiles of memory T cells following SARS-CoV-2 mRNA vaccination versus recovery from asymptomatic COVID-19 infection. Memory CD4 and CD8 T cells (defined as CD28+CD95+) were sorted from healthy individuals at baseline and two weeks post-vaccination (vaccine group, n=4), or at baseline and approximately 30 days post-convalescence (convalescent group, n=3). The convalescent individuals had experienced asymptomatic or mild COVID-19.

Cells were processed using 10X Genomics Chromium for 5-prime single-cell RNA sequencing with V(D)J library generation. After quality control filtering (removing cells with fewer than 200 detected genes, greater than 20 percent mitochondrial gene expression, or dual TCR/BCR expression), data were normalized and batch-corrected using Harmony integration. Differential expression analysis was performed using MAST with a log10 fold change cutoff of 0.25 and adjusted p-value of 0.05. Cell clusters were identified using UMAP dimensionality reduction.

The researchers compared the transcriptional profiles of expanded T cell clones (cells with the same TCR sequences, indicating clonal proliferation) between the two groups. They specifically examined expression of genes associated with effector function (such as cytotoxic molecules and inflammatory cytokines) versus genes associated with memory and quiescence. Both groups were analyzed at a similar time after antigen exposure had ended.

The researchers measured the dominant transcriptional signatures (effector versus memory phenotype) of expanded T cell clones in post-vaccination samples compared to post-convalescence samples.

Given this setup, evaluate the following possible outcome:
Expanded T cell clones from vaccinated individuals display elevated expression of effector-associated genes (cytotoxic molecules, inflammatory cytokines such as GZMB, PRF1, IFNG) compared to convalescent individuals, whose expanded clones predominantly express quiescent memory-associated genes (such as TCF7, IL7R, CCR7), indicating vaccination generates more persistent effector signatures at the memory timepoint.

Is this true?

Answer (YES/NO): NO